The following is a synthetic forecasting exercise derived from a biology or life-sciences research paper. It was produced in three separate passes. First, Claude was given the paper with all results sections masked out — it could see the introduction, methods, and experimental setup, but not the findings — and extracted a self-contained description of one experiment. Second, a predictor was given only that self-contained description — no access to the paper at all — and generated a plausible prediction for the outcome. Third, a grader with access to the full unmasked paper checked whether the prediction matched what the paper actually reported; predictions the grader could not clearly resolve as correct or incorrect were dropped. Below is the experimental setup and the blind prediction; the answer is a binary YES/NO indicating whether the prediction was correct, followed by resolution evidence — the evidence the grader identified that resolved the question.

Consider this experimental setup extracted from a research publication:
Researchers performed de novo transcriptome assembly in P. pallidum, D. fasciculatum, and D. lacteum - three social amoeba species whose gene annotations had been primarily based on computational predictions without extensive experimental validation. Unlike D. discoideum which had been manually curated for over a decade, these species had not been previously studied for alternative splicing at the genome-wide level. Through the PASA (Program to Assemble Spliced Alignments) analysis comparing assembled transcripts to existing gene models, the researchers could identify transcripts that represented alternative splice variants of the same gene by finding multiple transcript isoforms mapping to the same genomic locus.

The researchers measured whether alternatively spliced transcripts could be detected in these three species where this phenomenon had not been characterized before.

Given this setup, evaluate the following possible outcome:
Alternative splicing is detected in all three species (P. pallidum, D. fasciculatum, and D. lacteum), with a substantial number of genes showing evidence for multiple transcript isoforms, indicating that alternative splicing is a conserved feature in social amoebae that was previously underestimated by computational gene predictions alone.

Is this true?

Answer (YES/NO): YES